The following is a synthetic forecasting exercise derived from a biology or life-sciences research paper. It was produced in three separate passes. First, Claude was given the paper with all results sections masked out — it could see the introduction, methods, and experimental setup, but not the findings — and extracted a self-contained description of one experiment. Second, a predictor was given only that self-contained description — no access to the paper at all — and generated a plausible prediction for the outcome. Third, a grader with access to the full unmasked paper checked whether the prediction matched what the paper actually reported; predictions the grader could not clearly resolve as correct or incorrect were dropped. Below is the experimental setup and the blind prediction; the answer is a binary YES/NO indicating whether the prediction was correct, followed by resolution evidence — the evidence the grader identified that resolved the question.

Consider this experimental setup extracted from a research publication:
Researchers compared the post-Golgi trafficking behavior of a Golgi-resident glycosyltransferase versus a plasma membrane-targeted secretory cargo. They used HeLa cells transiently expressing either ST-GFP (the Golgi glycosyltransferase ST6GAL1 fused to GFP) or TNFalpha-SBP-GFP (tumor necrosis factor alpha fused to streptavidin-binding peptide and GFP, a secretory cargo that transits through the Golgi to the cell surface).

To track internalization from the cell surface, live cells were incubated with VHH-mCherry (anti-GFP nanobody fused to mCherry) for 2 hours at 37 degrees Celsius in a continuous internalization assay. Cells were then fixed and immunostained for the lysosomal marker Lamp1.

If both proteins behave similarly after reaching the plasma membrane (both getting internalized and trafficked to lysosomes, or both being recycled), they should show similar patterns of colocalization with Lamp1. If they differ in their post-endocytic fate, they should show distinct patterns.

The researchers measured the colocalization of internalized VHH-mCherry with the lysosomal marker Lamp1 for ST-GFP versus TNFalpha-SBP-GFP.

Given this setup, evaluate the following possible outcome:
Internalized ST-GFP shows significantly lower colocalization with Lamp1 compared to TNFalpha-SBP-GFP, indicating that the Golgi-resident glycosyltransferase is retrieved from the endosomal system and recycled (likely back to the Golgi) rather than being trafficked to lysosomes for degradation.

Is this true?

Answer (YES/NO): NO